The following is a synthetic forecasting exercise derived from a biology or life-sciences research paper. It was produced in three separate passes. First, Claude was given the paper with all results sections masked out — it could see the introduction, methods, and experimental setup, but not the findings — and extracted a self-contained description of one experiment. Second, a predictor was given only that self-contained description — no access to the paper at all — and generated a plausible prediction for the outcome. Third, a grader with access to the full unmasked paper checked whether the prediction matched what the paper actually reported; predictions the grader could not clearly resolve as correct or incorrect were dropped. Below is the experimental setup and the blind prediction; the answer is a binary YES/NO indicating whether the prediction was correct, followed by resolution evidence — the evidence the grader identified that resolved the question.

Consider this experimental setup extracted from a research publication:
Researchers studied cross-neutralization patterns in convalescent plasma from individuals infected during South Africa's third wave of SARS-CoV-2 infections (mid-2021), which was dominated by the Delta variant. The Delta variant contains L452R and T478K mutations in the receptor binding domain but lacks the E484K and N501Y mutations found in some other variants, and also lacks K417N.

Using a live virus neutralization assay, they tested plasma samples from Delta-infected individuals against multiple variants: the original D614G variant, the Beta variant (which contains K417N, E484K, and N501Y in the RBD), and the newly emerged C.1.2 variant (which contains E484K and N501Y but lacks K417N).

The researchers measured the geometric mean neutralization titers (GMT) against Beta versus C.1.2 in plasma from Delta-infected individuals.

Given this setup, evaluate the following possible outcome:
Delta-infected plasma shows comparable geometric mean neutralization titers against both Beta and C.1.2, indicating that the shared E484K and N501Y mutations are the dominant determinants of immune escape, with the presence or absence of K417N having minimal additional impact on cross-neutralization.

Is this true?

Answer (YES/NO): NO